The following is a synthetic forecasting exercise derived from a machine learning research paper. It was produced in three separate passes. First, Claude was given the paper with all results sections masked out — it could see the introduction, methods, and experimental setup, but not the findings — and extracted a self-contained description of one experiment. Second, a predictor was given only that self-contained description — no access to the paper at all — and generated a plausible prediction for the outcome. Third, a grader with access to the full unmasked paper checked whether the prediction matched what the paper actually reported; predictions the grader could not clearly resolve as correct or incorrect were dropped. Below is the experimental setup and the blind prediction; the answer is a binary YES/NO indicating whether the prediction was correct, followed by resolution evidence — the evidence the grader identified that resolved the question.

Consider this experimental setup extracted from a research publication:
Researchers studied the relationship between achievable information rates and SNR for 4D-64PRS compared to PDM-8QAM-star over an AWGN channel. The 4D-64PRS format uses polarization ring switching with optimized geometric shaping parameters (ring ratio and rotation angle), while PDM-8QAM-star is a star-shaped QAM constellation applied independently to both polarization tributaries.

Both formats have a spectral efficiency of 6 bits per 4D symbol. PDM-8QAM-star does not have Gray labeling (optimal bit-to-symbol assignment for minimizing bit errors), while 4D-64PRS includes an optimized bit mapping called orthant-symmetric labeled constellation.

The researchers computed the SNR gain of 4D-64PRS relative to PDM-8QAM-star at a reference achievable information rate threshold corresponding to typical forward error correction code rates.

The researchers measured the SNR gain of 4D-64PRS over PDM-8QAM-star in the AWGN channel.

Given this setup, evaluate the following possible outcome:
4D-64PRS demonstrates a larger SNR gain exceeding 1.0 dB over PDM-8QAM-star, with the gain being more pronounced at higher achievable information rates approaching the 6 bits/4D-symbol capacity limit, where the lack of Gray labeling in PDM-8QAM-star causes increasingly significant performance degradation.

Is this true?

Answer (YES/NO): NO